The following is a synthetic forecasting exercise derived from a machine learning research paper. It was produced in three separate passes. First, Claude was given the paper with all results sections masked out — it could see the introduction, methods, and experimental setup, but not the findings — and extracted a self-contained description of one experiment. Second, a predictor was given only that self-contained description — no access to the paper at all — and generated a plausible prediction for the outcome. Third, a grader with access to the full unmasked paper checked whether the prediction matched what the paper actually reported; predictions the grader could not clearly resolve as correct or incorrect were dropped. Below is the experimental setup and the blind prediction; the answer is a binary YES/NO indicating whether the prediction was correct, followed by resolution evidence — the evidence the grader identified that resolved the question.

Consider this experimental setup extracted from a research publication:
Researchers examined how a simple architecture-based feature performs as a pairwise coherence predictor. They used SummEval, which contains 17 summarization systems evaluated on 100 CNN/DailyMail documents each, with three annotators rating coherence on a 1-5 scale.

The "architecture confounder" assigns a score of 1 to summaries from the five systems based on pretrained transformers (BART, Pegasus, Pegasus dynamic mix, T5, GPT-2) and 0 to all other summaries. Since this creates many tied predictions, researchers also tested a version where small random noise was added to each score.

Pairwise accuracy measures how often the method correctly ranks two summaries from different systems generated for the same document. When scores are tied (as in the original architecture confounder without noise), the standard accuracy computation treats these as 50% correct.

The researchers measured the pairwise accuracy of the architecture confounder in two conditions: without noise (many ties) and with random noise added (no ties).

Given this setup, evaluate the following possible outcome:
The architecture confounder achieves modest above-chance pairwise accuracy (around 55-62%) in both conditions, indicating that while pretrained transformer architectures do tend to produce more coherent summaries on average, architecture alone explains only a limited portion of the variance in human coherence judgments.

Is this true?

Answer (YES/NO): NO